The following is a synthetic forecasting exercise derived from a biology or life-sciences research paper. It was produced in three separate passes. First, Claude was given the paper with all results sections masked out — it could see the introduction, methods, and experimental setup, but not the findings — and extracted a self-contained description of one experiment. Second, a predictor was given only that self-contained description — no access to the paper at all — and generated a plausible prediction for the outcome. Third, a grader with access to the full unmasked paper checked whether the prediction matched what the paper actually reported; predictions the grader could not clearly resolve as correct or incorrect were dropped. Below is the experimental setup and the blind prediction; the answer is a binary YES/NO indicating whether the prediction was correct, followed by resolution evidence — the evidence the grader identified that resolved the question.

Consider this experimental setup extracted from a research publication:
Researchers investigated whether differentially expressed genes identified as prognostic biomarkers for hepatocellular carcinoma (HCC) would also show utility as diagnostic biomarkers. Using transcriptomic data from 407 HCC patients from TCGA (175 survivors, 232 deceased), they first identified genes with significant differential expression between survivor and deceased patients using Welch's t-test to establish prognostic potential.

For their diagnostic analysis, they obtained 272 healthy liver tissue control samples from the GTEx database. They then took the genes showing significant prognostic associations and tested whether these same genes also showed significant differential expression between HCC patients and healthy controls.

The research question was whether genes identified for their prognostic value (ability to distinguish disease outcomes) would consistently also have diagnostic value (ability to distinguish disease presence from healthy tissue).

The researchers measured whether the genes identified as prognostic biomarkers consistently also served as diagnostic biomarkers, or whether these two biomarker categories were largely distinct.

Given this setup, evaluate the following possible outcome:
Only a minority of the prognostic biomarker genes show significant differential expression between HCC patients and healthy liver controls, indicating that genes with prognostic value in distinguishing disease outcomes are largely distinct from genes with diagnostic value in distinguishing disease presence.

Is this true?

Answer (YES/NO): NO